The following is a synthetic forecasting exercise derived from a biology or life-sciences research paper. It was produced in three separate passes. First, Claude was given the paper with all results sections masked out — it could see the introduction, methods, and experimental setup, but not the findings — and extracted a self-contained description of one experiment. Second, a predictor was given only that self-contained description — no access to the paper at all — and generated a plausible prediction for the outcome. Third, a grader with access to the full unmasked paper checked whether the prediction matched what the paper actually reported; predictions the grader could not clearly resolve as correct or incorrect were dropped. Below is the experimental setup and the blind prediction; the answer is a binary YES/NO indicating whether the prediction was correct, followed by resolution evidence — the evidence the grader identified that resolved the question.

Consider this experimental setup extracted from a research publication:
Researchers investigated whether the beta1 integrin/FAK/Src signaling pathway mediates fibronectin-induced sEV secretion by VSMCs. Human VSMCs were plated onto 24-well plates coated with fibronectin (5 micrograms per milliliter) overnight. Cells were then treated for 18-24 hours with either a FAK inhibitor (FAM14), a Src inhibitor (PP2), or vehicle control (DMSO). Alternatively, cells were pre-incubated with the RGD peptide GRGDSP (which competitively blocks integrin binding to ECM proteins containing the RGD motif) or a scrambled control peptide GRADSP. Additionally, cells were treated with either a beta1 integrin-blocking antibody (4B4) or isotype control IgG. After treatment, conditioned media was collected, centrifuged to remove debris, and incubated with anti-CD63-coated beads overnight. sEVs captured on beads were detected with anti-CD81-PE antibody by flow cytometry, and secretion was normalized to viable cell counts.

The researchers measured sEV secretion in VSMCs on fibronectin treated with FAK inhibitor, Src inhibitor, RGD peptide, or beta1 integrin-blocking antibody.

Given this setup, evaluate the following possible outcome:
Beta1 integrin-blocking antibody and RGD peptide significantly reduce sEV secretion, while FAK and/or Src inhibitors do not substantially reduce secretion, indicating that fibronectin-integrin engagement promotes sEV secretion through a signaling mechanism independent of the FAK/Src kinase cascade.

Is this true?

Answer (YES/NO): NO